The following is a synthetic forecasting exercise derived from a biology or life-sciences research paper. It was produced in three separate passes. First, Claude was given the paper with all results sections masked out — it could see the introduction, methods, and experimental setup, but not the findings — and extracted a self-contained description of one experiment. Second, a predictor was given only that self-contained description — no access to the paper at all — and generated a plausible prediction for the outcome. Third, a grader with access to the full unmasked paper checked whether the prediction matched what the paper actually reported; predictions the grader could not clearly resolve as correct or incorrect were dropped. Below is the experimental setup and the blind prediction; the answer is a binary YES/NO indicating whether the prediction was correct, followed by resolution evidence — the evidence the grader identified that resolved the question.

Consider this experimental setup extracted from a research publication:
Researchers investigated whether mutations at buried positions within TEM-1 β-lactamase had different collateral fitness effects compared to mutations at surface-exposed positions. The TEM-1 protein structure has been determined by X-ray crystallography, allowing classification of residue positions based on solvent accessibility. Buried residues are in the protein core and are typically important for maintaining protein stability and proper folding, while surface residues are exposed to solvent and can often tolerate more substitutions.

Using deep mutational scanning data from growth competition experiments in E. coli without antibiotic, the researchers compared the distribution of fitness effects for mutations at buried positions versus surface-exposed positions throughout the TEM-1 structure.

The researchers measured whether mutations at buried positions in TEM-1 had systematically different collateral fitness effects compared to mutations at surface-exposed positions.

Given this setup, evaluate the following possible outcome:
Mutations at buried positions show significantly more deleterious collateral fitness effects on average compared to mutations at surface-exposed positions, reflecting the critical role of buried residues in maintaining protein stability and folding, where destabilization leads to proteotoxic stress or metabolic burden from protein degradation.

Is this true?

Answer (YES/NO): YES